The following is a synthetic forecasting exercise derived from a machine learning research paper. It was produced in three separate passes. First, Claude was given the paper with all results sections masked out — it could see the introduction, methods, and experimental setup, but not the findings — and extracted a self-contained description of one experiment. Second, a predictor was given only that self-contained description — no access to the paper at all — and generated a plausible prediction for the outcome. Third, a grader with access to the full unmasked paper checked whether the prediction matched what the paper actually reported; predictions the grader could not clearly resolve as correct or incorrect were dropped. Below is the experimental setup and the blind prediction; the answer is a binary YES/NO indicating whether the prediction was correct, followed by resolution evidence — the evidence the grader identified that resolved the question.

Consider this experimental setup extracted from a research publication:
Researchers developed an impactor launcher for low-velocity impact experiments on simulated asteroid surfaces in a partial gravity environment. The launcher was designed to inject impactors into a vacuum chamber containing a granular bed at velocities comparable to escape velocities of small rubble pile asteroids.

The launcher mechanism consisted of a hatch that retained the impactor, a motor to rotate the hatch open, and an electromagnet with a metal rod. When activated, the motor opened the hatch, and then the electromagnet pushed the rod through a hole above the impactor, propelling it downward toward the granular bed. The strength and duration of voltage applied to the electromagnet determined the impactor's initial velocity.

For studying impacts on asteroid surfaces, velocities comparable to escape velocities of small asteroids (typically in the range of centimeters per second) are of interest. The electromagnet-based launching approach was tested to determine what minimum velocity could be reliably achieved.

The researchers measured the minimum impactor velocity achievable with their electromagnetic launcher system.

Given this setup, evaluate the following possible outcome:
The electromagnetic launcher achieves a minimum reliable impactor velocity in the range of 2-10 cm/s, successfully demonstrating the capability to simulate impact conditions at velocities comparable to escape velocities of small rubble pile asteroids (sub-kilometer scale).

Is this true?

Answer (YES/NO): YES